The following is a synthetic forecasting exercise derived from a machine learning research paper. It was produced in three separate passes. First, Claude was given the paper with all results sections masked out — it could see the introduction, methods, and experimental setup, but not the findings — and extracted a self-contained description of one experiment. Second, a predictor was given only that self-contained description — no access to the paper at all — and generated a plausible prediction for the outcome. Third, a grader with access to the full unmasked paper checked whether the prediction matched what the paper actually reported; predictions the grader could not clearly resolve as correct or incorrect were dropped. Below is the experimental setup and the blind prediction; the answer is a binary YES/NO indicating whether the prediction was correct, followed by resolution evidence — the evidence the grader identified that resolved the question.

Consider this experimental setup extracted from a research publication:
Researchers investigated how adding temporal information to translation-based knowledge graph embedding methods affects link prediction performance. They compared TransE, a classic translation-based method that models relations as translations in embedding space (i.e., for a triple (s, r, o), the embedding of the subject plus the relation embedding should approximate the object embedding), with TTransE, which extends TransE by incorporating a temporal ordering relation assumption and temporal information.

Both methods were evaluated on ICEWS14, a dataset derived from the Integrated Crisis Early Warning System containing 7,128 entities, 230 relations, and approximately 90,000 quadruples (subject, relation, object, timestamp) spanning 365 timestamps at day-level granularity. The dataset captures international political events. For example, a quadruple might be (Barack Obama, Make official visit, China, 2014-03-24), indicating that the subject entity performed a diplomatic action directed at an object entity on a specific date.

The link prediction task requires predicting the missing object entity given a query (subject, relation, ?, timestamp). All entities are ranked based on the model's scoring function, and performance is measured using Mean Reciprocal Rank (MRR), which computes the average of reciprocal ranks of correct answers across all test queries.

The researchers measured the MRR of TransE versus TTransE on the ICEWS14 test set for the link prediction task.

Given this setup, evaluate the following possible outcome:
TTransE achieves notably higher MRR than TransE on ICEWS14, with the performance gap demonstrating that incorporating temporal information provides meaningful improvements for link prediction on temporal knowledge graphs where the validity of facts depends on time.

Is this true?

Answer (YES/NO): NO